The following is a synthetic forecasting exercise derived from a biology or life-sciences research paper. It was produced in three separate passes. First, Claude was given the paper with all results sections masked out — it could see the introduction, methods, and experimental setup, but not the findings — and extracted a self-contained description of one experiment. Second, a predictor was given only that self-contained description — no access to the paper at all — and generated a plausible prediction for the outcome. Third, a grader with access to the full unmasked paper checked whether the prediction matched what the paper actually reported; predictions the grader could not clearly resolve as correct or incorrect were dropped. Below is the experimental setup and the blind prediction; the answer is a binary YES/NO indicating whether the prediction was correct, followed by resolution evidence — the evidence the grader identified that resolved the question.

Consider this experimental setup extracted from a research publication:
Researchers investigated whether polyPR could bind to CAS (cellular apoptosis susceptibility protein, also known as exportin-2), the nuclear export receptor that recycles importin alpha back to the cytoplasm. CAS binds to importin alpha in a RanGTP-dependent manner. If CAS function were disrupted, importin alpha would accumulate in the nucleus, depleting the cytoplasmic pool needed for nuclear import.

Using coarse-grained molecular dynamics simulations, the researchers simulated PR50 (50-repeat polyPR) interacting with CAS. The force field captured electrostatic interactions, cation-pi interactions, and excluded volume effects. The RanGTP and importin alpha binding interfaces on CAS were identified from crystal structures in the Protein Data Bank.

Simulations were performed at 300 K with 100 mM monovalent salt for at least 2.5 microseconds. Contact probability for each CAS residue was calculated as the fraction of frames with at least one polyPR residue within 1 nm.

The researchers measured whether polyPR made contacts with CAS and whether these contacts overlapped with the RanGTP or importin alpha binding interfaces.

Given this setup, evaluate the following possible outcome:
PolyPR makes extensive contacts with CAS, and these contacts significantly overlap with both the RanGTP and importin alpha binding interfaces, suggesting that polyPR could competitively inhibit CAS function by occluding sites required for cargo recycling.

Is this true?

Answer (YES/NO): YES